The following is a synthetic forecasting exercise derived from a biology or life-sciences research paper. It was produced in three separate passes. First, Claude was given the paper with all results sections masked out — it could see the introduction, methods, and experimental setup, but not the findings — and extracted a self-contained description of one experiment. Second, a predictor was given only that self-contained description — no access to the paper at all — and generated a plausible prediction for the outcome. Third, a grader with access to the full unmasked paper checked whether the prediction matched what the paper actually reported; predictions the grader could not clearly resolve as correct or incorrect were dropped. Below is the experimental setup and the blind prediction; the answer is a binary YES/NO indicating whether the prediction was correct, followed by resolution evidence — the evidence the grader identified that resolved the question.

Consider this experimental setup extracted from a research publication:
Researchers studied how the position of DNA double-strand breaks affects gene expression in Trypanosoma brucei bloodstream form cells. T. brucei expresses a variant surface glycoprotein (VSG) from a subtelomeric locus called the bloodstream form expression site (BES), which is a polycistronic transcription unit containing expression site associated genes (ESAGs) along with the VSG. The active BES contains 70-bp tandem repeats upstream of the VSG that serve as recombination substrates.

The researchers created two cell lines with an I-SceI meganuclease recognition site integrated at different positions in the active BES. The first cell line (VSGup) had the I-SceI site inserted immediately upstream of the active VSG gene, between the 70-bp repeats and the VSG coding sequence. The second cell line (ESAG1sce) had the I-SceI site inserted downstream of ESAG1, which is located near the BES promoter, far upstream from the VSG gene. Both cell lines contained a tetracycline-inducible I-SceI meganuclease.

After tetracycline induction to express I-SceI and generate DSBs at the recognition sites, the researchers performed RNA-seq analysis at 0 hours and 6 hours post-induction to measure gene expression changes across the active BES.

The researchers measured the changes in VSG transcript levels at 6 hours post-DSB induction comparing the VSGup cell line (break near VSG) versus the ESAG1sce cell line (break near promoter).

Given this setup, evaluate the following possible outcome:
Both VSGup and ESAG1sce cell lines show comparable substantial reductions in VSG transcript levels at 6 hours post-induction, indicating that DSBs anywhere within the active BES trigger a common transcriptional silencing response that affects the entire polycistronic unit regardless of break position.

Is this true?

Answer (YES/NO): NO